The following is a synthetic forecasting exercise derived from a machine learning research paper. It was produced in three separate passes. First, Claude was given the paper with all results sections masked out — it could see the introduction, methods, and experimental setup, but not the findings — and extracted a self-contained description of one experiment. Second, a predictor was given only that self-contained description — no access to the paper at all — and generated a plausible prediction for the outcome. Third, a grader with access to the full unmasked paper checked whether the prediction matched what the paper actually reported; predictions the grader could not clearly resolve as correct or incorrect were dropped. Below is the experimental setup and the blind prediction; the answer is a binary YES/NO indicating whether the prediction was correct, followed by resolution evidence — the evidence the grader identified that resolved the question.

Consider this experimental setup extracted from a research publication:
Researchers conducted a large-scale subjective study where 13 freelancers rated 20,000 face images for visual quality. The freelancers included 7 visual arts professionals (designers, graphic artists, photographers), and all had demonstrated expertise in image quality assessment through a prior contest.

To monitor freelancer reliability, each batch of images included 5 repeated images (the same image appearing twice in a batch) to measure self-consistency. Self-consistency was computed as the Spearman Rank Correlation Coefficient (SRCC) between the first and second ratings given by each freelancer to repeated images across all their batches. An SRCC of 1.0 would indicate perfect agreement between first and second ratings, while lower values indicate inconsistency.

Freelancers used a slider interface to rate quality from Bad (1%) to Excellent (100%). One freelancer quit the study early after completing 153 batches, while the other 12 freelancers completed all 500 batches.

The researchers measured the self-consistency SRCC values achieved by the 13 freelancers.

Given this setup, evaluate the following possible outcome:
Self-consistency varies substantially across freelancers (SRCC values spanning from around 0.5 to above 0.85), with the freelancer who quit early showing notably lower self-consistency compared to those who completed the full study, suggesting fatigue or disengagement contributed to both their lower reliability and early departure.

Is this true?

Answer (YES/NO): NO